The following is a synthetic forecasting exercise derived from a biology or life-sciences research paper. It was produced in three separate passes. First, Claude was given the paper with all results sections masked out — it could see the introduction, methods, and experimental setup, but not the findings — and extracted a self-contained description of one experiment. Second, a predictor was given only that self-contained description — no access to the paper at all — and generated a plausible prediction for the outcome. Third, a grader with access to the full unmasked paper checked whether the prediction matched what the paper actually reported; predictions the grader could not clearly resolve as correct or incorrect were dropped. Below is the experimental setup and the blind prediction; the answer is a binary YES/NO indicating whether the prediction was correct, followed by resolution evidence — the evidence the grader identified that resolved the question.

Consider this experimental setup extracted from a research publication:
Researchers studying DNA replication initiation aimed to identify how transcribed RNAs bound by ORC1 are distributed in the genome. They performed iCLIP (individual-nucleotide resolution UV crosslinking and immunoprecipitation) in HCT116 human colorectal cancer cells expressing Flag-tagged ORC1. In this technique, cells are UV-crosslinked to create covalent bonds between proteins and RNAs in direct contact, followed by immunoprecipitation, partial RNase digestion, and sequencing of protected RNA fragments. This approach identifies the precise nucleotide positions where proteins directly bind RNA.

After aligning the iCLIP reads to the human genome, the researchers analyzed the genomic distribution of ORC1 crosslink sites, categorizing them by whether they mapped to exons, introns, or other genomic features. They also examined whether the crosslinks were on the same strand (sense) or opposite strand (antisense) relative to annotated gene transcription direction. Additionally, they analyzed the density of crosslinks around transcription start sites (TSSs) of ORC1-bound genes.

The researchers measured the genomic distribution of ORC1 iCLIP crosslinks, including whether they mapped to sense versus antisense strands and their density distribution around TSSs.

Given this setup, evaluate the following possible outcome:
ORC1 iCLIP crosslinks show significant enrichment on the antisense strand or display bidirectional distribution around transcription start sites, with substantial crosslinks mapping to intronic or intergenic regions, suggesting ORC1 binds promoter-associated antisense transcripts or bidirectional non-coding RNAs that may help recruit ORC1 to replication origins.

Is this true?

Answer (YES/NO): NO